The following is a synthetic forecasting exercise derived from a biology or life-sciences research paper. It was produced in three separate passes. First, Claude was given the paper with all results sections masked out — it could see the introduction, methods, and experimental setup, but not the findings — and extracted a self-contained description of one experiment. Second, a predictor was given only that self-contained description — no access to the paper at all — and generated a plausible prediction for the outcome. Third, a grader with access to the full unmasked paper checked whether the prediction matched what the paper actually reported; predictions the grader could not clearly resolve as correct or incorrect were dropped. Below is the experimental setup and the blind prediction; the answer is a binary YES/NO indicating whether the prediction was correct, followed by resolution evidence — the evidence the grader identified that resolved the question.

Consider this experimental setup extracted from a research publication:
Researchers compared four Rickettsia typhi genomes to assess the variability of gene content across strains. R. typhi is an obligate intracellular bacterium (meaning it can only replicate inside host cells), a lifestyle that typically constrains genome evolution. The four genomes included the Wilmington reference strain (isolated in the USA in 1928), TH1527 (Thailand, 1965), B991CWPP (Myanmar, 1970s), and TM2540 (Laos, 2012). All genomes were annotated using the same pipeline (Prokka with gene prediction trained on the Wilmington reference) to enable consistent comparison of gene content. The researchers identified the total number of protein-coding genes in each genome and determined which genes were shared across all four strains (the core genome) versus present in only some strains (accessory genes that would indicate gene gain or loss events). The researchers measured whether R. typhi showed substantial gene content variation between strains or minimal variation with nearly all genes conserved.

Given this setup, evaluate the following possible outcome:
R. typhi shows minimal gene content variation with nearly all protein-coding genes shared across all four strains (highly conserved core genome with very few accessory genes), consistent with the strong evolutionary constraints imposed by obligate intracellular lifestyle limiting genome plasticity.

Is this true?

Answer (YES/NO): YES